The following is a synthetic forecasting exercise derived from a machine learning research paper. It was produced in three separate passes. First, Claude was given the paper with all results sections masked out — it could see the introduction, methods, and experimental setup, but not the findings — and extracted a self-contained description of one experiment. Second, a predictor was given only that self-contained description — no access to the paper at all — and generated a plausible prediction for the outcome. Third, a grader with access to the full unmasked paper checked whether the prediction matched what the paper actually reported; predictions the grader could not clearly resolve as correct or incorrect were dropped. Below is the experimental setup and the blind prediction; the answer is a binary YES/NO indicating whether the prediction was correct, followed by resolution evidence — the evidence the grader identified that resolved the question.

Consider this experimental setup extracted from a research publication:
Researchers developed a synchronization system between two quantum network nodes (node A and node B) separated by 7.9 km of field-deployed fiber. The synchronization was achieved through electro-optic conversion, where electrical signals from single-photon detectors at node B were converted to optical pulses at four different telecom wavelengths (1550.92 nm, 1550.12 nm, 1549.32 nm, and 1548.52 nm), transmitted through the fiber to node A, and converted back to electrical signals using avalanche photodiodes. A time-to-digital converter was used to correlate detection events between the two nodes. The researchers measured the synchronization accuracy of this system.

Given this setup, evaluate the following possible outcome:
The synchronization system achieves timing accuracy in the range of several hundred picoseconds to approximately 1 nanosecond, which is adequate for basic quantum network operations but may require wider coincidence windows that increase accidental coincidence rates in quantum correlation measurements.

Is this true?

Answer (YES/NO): NO